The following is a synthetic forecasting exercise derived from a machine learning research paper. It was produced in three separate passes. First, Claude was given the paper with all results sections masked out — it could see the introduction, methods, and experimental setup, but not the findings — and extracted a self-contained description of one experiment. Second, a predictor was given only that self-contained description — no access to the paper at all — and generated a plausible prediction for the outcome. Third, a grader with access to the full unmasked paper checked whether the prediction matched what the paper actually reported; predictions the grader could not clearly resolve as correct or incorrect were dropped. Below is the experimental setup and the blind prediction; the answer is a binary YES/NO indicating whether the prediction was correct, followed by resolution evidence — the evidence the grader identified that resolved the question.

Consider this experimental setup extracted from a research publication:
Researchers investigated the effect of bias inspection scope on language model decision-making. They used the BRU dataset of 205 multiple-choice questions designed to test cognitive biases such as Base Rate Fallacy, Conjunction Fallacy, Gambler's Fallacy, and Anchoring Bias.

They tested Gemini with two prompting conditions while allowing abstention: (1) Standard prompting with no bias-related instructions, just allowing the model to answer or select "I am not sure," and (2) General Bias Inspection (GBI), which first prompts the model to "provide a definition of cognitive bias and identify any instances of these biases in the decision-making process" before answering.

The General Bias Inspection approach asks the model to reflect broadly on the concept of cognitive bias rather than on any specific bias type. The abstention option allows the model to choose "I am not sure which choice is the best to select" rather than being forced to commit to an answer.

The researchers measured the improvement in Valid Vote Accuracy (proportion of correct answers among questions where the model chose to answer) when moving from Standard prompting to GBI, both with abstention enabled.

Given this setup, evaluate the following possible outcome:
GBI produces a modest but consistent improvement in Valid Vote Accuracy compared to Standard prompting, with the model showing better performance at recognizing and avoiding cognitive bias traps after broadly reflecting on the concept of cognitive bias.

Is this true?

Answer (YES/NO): NO